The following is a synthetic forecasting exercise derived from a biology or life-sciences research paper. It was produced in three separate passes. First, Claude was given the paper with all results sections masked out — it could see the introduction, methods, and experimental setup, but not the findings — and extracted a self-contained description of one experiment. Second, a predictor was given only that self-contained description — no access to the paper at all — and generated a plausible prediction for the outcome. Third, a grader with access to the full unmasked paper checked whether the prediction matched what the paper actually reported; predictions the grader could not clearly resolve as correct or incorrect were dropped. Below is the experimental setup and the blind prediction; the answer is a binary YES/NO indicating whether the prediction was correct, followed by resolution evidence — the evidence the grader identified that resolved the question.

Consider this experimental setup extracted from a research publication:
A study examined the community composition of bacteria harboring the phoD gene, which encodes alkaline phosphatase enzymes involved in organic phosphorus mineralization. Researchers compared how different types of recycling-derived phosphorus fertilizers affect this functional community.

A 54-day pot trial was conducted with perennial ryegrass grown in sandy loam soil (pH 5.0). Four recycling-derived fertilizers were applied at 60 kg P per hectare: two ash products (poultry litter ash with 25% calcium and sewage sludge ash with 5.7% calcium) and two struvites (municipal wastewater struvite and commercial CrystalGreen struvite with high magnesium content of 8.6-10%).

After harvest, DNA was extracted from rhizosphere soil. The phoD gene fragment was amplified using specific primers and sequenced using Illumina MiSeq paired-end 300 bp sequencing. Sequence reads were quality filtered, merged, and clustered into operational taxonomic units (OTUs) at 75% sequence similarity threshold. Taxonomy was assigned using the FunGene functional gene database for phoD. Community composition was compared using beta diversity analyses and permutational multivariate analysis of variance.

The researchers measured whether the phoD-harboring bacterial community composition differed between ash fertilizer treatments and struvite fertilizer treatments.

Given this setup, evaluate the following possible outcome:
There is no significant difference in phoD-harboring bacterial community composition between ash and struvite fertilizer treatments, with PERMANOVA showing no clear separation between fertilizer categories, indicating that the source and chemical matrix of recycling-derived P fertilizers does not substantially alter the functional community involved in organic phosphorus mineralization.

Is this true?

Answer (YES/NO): YES